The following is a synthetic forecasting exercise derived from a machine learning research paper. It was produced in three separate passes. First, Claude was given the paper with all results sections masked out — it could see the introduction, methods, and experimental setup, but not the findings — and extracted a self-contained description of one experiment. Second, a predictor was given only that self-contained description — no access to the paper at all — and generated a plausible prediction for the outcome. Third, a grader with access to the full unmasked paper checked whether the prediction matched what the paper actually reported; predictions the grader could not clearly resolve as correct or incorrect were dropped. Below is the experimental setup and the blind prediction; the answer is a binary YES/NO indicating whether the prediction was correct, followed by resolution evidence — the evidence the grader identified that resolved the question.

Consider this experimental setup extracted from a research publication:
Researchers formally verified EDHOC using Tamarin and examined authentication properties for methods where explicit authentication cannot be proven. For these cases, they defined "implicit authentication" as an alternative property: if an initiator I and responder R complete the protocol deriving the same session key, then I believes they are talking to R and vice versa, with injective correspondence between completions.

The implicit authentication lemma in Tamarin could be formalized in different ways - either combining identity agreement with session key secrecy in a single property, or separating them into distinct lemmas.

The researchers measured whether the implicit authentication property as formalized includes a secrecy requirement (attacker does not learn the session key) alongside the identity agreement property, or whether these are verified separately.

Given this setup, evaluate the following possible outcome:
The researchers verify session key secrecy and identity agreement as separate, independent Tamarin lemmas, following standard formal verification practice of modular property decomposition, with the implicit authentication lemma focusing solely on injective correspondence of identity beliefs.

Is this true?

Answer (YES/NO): NO